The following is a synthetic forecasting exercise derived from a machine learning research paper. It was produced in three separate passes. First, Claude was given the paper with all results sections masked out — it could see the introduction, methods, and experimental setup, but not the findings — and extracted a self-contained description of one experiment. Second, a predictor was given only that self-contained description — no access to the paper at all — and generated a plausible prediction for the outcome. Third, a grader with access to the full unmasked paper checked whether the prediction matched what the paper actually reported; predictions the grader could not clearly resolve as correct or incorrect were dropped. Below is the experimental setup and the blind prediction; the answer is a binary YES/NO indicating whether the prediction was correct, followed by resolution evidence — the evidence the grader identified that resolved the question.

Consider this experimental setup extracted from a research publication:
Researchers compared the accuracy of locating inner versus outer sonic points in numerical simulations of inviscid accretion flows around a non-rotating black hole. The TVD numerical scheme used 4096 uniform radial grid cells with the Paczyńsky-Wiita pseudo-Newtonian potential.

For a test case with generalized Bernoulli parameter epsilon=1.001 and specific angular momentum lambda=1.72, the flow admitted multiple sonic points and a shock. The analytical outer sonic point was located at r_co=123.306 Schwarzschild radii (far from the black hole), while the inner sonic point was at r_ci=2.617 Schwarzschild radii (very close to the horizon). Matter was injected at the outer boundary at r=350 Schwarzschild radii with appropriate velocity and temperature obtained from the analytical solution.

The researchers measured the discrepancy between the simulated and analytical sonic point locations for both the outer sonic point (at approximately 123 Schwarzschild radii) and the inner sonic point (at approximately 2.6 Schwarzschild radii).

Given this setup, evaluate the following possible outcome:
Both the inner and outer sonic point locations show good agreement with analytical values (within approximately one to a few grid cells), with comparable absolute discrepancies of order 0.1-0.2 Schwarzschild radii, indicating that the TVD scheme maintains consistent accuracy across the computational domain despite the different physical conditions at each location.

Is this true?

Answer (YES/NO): NO